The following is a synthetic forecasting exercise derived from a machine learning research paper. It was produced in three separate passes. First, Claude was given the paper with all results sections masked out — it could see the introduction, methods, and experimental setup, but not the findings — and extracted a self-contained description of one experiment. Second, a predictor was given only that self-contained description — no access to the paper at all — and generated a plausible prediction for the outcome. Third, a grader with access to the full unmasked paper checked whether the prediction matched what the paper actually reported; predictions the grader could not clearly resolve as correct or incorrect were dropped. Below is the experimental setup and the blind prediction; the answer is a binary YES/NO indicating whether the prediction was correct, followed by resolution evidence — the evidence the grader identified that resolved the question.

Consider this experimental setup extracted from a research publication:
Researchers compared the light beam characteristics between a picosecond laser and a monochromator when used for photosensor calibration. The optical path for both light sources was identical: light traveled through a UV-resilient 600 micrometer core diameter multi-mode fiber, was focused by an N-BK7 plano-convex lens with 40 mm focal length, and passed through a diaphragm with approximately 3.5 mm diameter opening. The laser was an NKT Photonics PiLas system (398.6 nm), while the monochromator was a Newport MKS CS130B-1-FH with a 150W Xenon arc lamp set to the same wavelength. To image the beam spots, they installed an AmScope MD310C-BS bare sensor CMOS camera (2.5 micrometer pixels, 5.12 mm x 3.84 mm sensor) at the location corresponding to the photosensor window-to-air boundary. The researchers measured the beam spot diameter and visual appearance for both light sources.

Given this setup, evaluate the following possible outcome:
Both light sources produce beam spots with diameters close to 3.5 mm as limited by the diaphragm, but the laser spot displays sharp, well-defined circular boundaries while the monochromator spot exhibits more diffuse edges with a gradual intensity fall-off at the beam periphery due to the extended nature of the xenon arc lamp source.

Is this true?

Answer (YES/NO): NO